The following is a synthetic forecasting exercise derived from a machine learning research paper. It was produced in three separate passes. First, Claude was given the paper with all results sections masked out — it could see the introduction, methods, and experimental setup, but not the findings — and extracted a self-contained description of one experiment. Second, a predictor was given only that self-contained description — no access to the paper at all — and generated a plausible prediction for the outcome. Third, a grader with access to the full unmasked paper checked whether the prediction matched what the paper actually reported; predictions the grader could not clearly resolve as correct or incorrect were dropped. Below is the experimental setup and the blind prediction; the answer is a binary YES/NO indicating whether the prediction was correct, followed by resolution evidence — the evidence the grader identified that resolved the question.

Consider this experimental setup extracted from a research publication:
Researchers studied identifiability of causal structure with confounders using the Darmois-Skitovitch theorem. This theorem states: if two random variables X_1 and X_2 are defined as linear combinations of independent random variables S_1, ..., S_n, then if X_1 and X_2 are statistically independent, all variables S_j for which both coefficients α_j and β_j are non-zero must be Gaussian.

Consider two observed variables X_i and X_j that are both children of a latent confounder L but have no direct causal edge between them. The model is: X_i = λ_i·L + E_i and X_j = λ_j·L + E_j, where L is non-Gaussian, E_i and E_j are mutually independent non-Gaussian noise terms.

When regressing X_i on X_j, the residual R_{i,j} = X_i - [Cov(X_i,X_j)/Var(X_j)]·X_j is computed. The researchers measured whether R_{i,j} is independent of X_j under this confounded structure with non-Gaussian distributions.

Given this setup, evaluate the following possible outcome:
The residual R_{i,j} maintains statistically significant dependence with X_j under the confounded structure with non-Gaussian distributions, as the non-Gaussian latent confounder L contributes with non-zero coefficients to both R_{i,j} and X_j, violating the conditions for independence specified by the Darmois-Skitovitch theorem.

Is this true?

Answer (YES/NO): YES